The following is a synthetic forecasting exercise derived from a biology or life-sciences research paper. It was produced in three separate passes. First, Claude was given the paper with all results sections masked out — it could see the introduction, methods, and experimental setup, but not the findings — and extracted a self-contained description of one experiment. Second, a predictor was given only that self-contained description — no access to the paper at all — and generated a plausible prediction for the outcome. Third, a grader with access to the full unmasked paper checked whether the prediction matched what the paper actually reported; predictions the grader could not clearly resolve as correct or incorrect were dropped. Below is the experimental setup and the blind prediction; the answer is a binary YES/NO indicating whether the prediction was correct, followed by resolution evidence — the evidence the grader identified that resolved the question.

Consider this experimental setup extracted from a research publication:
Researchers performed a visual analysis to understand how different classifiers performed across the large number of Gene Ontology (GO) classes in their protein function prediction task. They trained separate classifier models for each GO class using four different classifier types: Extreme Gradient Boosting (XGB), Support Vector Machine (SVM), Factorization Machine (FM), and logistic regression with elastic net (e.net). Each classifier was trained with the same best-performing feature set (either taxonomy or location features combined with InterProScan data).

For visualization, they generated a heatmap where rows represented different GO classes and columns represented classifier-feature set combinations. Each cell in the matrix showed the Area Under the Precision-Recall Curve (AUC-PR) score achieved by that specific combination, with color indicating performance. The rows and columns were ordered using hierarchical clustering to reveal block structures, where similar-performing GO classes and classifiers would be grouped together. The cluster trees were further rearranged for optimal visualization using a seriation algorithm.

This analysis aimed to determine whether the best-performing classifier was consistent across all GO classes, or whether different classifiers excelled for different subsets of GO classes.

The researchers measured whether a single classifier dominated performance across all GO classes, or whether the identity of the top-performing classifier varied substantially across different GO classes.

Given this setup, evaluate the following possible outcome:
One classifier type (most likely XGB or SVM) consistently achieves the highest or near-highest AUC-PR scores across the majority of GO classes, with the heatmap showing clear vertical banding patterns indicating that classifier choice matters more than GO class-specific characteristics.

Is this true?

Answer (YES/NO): NO